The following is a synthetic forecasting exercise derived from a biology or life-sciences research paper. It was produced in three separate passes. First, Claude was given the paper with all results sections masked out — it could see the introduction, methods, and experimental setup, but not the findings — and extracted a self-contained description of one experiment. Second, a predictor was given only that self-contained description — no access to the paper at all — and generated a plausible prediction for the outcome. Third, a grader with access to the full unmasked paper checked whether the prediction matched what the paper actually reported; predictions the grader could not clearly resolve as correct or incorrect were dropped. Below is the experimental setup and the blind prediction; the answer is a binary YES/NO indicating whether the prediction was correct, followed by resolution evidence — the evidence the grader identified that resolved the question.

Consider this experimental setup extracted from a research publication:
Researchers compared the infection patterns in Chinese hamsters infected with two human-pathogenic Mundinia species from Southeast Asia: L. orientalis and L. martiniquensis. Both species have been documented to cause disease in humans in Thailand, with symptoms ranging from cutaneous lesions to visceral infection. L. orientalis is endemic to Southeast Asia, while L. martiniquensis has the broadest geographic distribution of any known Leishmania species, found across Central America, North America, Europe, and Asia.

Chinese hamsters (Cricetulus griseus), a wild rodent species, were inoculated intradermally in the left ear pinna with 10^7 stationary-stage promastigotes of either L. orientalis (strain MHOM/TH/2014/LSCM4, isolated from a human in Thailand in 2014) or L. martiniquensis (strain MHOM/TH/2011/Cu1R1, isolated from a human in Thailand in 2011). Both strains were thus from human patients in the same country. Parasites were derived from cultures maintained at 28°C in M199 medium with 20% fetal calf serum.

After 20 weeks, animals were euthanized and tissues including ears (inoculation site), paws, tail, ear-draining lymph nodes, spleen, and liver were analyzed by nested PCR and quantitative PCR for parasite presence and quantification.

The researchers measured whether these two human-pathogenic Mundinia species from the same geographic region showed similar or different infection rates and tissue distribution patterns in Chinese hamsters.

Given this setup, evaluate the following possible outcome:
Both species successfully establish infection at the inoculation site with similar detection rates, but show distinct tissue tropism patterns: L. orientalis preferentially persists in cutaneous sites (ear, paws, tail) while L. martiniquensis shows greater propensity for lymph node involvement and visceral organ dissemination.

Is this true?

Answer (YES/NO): NO